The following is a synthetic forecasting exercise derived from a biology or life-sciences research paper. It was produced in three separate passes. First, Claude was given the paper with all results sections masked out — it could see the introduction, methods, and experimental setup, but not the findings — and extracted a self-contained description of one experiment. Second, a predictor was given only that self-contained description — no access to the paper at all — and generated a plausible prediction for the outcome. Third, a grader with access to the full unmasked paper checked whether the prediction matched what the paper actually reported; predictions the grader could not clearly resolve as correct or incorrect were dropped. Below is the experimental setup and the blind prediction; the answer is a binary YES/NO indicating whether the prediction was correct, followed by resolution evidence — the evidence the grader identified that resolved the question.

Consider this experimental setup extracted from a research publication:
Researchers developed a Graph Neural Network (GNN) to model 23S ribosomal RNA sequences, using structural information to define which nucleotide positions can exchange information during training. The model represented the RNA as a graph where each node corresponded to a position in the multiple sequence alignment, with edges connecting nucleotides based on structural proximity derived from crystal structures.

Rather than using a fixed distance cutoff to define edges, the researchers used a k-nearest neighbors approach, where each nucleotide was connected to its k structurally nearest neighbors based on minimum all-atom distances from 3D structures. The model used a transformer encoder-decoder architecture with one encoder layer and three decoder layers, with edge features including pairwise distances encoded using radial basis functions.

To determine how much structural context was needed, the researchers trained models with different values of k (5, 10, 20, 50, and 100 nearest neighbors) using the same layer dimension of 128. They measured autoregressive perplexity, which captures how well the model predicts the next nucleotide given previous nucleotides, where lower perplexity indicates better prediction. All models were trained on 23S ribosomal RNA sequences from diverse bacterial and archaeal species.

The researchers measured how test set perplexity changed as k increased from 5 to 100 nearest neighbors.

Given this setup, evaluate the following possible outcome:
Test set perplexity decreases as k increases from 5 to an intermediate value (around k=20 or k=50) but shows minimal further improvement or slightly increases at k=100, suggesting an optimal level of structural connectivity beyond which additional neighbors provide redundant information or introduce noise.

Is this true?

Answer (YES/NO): YES